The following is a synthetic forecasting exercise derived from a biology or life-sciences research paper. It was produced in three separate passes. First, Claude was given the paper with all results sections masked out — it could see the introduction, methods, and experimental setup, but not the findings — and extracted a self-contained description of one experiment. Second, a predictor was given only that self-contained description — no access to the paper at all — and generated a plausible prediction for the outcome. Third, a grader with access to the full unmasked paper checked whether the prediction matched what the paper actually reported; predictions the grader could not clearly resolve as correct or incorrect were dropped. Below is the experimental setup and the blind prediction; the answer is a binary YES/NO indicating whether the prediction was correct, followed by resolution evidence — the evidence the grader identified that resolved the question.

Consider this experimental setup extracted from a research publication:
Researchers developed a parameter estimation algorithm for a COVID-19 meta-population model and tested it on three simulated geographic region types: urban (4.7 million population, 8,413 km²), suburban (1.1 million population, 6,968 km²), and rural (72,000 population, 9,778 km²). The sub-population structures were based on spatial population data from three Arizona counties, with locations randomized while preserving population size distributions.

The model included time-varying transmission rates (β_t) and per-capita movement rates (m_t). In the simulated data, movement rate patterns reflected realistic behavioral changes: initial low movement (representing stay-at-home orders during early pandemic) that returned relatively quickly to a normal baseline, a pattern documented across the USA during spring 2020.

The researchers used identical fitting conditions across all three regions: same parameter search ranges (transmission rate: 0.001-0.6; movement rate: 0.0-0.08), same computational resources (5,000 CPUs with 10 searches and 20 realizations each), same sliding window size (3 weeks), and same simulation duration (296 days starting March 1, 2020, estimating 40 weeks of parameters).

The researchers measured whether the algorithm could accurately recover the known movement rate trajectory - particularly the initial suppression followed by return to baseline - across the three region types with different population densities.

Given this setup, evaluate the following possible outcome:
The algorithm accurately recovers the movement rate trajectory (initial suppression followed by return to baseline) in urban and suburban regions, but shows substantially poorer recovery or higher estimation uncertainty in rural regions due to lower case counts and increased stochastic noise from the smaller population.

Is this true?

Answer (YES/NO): NO